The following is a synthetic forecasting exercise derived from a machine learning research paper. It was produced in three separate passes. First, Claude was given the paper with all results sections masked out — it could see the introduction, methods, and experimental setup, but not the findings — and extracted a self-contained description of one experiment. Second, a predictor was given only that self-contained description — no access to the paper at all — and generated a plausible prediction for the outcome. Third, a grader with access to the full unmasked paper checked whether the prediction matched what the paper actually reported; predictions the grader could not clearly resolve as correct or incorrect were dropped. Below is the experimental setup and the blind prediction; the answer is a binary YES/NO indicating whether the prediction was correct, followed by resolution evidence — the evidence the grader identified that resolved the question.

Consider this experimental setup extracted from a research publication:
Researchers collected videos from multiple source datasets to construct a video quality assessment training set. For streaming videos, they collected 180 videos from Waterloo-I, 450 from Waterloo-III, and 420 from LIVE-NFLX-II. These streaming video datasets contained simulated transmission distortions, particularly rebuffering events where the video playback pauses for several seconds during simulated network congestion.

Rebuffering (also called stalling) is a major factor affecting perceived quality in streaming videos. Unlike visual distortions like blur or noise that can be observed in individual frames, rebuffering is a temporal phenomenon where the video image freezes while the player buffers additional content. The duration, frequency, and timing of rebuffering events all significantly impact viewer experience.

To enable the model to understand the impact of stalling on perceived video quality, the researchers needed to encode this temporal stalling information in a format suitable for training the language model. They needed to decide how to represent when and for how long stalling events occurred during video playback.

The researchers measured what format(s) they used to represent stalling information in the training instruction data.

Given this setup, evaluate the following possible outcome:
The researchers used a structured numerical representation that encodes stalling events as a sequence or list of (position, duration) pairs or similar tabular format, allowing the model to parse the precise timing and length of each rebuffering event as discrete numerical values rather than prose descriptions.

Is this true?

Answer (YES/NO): NO